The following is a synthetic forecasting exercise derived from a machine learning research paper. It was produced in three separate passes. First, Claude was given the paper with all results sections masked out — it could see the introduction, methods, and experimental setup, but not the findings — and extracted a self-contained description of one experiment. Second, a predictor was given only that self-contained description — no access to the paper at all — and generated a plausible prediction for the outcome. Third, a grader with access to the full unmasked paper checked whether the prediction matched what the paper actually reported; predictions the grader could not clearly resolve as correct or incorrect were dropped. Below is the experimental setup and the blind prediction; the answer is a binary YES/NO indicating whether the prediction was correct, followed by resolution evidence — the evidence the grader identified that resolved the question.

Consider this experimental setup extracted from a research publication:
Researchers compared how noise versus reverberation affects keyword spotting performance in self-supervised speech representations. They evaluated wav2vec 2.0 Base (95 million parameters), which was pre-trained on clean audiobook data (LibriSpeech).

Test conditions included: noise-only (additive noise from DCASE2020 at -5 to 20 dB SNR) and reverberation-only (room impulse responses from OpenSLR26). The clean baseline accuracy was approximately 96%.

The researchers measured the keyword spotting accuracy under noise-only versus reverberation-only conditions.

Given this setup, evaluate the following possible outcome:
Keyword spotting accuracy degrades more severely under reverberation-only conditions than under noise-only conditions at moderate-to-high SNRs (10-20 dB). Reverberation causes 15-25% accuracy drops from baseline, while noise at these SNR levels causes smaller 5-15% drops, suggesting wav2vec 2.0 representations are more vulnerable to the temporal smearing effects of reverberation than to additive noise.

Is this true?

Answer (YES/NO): NO